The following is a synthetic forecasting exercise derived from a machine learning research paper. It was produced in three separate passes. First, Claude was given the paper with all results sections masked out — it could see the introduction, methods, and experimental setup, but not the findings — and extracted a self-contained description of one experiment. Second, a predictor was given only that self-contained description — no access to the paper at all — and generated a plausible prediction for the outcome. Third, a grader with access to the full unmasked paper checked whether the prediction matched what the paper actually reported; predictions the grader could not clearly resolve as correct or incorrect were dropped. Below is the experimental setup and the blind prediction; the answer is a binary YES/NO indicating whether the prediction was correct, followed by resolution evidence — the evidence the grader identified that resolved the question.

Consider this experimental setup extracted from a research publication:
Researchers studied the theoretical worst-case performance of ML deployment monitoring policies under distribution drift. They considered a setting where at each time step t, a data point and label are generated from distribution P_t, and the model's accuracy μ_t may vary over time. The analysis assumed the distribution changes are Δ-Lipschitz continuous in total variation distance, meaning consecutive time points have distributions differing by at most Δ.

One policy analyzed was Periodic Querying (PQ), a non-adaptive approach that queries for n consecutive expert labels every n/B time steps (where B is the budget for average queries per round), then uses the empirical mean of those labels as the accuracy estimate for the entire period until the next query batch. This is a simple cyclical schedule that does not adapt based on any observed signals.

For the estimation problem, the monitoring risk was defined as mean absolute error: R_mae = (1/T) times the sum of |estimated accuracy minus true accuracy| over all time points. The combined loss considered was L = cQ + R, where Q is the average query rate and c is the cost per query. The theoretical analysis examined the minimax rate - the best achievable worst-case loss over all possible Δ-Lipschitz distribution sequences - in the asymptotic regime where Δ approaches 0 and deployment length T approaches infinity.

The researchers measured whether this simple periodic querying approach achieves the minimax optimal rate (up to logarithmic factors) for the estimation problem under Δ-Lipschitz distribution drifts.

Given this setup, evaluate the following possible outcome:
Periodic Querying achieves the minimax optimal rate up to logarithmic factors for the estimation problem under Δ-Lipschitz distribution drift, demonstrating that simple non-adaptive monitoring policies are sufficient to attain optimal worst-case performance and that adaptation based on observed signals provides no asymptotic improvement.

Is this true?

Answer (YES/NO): YES